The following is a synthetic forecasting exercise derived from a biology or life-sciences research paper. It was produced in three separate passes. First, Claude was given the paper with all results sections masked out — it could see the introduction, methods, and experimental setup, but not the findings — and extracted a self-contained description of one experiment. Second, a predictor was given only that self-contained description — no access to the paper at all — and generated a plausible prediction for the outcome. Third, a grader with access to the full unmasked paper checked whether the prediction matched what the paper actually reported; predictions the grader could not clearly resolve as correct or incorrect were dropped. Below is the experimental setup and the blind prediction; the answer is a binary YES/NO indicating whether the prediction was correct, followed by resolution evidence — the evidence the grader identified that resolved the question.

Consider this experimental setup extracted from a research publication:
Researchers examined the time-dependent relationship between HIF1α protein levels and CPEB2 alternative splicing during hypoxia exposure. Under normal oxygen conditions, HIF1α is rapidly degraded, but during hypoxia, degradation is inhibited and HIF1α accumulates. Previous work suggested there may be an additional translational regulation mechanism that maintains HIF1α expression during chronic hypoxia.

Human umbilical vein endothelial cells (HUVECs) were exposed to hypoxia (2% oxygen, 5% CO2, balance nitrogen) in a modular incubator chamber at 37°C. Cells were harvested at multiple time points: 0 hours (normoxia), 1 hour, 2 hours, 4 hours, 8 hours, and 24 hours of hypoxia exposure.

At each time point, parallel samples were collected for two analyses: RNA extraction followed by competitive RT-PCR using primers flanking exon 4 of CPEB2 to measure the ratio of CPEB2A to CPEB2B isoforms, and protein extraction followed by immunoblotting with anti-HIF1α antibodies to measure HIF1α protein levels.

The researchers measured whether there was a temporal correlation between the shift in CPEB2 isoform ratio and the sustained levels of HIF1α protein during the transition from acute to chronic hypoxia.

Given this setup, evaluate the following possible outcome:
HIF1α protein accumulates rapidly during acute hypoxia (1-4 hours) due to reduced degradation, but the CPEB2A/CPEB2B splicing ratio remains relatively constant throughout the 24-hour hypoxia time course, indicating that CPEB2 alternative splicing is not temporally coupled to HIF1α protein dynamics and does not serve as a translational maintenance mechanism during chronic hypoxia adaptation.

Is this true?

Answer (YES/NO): NO